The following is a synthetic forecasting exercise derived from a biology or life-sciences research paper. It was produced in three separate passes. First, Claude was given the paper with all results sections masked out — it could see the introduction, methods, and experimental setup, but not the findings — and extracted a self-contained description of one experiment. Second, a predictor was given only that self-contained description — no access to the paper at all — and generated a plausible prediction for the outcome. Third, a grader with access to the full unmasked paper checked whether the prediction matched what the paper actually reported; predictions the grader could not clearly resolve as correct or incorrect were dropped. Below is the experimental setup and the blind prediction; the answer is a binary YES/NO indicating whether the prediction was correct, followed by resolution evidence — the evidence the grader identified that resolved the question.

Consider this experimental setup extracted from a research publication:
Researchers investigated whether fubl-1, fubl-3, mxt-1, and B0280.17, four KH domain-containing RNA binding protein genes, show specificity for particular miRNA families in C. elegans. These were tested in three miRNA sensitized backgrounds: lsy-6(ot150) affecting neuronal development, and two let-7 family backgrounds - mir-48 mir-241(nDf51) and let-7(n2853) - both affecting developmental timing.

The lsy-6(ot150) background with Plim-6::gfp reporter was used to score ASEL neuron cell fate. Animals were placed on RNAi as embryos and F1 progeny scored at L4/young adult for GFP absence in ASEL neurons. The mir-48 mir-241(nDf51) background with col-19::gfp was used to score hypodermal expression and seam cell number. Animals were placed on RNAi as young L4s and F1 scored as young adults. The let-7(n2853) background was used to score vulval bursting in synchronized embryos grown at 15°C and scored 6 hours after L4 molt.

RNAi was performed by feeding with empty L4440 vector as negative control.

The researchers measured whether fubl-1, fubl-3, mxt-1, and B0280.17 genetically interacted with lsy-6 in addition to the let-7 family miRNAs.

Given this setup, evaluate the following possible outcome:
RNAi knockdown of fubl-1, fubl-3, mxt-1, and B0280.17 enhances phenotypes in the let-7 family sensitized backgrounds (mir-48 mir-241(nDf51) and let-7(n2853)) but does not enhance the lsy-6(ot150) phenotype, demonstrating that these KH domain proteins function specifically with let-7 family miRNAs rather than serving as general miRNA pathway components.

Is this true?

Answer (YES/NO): YES